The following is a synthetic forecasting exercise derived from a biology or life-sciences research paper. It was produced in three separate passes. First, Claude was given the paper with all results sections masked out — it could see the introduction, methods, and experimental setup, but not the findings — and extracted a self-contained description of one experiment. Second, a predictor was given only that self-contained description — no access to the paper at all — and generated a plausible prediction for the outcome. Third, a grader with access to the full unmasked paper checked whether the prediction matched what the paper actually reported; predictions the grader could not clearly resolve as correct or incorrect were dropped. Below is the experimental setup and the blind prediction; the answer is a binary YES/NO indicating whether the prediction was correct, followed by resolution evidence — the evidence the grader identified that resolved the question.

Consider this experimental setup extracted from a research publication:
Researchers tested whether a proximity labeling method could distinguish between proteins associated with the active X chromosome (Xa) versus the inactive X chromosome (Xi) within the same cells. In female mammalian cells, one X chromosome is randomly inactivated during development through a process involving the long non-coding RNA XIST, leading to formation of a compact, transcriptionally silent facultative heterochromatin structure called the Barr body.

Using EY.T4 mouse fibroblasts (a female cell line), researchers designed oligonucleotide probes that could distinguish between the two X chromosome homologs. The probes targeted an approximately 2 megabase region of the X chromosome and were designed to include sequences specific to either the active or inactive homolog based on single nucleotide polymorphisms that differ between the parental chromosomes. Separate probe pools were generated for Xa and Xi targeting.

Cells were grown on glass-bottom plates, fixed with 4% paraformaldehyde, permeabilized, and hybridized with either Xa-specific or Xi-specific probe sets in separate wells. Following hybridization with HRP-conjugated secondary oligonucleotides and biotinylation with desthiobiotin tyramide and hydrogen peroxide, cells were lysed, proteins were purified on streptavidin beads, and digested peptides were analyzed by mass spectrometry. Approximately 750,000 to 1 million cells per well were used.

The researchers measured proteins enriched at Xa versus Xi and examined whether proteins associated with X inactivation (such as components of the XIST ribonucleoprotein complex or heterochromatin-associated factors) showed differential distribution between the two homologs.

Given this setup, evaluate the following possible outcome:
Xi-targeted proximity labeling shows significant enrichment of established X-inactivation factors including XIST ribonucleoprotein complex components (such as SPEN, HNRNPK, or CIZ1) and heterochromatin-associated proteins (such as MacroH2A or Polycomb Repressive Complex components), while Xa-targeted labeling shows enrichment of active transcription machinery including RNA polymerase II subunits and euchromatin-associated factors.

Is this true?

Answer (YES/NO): NO